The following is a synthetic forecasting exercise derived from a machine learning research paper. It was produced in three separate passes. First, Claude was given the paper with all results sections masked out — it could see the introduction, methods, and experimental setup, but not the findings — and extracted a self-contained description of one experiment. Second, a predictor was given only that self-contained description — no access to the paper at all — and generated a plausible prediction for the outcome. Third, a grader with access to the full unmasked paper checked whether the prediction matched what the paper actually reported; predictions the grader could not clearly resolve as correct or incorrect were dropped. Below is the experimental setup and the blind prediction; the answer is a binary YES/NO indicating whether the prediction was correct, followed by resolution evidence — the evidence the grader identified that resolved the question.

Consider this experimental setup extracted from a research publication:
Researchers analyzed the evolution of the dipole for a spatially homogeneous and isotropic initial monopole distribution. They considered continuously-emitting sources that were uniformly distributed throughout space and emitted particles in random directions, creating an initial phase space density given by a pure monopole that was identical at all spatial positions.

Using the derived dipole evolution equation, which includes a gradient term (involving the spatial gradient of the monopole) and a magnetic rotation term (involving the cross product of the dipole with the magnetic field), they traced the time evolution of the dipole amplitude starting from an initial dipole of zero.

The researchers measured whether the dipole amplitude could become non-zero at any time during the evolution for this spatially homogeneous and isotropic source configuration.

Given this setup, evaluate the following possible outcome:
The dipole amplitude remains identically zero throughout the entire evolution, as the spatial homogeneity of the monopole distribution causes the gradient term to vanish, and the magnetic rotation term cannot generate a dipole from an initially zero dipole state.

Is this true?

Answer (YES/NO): YES